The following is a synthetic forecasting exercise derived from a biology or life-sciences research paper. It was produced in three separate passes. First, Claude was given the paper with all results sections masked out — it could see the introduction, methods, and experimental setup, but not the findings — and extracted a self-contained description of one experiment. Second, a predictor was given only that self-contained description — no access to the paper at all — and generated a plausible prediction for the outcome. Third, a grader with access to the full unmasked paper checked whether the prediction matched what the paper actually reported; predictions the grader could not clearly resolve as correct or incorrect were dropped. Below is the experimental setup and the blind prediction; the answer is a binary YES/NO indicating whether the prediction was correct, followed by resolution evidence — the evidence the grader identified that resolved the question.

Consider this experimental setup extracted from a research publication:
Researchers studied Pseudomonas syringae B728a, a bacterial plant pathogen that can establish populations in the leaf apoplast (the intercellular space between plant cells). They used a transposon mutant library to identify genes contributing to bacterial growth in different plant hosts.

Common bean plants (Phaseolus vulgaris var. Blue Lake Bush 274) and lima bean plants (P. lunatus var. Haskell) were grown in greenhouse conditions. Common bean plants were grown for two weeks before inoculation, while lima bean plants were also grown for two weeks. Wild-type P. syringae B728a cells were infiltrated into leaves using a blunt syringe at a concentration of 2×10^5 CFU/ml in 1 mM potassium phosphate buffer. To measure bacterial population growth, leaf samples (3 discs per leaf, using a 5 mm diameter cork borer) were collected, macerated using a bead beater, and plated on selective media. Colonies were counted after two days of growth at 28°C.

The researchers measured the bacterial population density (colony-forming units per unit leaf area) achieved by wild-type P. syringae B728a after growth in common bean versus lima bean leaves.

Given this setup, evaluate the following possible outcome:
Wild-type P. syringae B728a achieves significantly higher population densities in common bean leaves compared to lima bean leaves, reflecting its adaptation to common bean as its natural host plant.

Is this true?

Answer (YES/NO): NO